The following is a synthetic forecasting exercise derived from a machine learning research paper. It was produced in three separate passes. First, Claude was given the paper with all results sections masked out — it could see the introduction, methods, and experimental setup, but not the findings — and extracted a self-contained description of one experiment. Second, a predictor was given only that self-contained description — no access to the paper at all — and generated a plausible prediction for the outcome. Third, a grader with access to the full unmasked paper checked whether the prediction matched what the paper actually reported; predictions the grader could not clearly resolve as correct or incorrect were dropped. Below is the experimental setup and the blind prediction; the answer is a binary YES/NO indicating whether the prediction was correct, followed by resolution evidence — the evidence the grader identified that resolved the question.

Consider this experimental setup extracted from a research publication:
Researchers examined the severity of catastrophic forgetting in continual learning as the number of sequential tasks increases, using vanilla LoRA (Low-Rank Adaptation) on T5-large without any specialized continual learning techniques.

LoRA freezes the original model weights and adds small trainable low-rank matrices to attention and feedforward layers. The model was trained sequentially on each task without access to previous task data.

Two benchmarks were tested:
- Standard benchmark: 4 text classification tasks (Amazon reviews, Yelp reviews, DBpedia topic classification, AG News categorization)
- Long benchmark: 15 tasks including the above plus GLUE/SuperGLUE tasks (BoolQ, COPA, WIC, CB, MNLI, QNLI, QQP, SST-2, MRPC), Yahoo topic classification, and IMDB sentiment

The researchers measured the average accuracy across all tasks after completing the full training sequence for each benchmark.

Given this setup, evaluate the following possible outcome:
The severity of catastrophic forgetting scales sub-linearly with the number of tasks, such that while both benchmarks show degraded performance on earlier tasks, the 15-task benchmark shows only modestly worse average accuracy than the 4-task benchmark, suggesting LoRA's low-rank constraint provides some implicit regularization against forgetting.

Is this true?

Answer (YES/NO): NO